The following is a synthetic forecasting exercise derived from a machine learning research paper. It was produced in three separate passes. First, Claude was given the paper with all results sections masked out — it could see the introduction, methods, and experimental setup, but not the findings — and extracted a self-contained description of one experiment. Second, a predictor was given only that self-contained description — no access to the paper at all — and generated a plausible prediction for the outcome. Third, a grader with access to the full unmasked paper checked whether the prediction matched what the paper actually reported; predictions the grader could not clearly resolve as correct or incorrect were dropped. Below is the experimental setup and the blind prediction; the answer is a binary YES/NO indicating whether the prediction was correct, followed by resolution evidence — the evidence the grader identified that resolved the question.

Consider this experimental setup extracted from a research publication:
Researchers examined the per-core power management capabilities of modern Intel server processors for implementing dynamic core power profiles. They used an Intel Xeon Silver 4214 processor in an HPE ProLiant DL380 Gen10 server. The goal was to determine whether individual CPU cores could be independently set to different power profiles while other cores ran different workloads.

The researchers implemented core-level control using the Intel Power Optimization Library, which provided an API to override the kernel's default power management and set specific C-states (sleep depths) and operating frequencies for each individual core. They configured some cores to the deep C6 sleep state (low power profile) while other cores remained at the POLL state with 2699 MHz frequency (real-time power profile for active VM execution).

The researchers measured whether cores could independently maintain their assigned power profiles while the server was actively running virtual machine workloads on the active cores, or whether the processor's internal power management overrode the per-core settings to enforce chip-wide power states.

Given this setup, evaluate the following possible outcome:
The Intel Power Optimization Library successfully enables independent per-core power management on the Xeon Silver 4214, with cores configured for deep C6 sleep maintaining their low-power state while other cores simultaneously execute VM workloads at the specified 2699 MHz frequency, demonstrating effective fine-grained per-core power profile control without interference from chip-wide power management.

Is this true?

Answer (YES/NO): YES